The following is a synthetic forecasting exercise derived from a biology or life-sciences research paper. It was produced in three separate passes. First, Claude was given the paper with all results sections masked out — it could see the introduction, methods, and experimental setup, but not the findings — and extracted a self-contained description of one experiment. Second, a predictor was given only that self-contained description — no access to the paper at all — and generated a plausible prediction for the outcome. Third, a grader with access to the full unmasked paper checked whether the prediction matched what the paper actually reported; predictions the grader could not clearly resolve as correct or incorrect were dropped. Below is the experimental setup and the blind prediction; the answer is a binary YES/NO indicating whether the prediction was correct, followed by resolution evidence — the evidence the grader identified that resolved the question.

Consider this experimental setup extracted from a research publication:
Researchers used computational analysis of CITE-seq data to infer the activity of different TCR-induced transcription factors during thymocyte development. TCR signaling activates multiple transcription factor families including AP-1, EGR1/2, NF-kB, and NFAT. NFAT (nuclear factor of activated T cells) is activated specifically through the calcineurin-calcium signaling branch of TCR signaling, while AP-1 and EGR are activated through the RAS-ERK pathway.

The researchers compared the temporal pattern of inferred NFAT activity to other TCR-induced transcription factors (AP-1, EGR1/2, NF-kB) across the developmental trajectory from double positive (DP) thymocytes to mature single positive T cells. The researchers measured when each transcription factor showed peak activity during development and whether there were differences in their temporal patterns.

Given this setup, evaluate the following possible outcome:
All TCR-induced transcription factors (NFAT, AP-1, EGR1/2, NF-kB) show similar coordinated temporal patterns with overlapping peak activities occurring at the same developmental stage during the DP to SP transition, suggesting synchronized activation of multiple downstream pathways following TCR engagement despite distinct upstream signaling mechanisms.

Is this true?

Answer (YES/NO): NO